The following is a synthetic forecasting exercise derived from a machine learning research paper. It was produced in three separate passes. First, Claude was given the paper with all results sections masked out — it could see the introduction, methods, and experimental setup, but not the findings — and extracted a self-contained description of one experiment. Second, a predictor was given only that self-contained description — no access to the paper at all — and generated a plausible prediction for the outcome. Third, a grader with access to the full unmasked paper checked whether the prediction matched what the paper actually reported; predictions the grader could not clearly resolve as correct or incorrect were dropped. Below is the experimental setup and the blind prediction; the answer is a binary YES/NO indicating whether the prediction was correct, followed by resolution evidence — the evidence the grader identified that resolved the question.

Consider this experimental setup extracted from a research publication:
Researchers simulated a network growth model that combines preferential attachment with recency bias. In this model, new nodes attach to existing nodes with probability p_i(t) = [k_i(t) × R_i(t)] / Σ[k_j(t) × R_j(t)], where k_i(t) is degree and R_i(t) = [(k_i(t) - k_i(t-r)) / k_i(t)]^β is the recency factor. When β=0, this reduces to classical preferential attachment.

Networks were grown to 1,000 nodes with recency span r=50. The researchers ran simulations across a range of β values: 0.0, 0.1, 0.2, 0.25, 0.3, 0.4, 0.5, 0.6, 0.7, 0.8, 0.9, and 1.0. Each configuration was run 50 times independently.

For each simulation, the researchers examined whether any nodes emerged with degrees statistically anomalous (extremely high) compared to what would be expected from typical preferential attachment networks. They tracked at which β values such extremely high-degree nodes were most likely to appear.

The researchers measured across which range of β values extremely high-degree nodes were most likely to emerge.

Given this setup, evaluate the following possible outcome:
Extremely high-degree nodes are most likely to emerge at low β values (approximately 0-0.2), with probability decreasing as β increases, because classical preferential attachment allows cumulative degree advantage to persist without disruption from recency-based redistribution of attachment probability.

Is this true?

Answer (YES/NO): NO